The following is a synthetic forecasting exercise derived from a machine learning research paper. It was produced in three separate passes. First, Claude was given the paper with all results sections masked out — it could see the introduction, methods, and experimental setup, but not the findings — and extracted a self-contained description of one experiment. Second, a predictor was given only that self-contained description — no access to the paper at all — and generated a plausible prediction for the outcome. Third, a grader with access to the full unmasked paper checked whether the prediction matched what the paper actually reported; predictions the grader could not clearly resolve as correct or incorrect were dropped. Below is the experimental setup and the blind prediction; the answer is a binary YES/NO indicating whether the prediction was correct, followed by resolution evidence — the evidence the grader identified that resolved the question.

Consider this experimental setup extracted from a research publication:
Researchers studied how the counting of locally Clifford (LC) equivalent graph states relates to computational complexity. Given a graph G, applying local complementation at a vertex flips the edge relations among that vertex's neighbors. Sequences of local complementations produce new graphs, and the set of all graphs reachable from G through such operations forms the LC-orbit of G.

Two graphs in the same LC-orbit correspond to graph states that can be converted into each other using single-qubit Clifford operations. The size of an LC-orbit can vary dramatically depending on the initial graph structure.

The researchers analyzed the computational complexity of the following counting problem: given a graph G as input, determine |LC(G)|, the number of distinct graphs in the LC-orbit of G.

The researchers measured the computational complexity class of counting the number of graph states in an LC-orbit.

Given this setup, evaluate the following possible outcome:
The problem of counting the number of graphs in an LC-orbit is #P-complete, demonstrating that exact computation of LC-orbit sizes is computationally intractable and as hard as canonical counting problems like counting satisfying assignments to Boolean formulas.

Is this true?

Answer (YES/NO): YES